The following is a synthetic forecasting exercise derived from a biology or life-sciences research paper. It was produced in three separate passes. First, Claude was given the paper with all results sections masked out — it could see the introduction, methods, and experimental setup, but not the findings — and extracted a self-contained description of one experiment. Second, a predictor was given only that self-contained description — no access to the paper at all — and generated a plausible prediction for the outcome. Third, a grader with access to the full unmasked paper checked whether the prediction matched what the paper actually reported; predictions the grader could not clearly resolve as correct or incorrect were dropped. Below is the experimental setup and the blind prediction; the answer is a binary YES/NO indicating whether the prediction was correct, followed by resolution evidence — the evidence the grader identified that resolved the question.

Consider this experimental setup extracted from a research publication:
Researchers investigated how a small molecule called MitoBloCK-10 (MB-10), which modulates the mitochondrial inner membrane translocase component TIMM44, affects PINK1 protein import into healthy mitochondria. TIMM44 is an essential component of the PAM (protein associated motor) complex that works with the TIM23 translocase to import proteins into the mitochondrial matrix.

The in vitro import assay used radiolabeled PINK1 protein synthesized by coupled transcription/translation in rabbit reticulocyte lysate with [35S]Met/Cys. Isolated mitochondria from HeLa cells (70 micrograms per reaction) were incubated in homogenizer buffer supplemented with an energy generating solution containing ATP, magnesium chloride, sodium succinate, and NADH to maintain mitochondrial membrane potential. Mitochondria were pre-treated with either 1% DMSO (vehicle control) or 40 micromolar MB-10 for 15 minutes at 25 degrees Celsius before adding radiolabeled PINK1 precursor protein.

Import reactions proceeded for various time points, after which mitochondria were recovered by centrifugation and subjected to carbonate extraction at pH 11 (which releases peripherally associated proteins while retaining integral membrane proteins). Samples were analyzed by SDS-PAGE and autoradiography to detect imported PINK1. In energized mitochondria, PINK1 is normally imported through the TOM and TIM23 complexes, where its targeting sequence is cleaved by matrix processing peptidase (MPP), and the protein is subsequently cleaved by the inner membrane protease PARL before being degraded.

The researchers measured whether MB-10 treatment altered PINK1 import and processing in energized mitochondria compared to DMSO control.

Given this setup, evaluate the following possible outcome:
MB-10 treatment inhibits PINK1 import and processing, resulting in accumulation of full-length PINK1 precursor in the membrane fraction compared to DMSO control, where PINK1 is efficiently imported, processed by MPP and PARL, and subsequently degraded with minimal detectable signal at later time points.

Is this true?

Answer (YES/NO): NO